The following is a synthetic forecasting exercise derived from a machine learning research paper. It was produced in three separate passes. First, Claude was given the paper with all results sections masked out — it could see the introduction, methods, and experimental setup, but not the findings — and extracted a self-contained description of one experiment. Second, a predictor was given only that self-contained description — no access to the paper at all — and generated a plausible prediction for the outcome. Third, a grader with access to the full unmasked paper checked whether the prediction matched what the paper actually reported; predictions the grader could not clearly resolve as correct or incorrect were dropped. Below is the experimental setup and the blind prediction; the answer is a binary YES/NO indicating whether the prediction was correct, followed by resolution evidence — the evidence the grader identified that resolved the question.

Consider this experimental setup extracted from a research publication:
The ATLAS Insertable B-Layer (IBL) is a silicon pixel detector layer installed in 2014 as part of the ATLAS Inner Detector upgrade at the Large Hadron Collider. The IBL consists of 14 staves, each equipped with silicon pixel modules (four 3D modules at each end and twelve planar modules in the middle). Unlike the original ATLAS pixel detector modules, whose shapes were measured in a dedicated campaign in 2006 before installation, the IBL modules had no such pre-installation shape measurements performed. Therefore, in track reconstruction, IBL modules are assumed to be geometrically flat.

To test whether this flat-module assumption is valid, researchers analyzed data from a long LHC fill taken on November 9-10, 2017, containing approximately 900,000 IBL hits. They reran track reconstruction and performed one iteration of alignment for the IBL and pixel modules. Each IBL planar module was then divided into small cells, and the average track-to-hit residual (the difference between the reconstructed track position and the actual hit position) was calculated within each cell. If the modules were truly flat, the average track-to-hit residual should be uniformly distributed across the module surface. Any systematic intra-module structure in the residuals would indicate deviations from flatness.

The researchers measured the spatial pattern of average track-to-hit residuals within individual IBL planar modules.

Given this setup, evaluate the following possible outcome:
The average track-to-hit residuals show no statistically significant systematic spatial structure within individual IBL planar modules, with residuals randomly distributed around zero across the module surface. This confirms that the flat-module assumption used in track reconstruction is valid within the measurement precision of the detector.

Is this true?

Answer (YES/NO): NO